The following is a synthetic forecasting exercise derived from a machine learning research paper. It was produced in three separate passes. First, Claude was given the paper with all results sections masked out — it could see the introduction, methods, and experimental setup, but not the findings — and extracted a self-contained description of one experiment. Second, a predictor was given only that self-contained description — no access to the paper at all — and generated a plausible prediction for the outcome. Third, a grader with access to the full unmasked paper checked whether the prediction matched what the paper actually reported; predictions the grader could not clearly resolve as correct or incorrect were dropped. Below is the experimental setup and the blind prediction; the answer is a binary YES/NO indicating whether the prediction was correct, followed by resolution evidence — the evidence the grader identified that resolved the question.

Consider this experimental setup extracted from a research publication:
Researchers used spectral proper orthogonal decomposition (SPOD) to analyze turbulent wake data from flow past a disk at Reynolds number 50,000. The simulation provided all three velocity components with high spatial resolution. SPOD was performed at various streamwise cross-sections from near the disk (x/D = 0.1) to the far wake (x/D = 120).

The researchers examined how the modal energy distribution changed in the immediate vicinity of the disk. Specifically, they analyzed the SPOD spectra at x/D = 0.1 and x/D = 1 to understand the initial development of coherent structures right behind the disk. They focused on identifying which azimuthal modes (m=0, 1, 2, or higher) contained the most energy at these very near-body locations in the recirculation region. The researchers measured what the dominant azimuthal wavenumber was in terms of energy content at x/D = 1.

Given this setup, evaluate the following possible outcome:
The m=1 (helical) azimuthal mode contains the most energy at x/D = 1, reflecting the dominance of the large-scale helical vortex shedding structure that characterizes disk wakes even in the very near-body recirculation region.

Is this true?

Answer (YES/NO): YES